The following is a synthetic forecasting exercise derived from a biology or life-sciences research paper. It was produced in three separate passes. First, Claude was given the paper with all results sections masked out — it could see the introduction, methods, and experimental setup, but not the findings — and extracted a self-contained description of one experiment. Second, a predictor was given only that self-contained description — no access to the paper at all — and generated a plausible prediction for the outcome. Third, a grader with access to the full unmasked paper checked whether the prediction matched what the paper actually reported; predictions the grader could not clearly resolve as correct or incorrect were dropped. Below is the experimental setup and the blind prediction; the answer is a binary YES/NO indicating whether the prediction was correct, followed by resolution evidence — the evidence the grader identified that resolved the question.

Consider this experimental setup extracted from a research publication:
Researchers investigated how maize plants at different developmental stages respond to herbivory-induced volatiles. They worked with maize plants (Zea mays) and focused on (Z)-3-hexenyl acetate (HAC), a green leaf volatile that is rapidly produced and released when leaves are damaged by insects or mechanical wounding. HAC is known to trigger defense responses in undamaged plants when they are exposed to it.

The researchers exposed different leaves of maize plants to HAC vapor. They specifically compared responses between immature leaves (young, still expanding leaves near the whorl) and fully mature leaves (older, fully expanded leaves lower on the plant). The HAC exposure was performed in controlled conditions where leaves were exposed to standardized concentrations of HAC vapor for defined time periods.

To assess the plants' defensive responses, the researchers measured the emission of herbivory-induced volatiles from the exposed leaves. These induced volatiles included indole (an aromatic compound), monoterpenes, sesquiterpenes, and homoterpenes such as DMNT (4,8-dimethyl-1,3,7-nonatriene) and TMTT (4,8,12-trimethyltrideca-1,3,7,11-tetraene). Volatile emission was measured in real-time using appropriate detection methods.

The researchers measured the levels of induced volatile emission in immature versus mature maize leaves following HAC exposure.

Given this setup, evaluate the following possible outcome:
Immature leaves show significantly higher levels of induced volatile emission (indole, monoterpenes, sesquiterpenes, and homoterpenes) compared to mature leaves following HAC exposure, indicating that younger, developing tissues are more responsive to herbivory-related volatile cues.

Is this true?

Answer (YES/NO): YES